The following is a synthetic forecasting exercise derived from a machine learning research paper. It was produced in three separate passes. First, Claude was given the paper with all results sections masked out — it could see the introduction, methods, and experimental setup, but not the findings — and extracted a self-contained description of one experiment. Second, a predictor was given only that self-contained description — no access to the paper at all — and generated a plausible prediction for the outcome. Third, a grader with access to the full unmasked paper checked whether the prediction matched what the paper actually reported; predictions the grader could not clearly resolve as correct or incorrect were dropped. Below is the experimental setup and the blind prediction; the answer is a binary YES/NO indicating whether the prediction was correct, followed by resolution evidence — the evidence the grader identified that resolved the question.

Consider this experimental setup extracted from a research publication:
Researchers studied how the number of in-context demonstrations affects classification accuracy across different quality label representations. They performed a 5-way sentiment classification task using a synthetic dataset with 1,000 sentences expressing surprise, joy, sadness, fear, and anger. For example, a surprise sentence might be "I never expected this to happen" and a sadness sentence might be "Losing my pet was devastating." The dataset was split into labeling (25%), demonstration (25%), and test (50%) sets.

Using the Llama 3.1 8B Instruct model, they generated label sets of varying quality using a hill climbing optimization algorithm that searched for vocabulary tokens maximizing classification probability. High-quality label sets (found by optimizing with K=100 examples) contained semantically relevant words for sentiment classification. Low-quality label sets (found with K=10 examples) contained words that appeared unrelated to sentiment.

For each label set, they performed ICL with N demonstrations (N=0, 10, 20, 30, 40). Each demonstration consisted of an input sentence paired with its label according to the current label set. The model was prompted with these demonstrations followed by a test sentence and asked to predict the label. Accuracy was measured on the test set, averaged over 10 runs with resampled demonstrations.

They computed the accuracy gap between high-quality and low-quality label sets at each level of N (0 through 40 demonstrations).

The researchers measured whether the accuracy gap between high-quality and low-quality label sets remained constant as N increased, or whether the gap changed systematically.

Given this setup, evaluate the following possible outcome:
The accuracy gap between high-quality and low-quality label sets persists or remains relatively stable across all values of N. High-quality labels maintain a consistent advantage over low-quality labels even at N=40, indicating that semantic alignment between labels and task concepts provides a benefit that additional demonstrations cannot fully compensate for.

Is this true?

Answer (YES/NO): YES